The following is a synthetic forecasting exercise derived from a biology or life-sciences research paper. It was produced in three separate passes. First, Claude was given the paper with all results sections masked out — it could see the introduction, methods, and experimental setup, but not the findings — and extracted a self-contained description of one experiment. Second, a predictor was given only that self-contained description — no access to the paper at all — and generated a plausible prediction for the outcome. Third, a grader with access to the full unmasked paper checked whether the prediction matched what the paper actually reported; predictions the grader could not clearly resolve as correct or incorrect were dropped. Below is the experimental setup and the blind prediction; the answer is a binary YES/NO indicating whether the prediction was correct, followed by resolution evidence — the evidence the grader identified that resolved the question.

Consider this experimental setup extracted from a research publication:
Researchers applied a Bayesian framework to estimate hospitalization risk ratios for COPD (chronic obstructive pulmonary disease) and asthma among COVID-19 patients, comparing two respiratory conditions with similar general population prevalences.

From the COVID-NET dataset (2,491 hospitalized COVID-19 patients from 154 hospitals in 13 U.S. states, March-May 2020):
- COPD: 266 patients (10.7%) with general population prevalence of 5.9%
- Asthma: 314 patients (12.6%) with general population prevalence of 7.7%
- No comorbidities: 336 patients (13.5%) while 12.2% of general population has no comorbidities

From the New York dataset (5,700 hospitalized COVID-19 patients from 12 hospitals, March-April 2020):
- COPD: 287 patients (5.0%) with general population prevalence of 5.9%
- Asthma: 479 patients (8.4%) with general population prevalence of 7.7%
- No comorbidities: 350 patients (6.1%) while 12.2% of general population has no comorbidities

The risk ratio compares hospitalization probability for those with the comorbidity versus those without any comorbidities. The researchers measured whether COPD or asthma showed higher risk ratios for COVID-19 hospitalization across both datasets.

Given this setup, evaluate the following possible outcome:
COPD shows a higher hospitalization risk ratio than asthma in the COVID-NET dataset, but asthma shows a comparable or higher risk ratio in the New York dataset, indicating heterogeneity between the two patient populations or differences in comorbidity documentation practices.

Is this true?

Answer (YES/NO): YES